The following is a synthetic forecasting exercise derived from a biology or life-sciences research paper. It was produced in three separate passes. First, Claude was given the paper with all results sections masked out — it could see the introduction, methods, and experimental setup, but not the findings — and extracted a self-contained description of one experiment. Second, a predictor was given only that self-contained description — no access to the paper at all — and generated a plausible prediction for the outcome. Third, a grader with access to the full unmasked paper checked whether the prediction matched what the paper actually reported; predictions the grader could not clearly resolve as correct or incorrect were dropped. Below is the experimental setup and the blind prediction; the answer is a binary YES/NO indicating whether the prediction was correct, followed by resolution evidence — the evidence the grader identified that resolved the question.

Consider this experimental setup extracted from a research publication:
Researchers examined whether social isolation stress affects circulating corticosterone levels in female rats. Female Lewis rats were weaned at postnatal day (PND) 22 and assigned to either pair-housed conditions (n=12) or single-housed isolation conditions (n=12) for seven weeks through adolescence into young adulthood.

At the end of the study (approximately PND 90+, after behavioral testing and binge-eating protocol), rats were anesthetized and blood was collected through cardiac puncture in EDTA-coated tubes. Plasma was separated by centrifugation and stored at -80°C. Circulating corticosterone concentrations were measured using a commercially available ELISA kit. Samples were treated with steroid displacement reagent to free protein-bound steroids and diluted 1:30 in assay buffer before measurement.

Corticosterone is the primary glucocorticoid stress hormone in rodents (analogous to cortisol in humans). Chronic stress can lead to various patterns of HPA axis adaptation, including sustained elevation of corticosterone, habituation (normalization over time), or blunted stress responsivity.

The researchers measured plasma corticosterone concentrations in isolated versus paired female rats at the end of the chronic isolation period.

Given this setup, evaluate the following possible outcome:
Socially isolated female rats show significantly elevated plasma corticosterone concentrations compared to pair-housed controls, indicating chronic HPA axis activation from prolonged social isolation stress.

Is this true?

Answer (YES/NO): NO